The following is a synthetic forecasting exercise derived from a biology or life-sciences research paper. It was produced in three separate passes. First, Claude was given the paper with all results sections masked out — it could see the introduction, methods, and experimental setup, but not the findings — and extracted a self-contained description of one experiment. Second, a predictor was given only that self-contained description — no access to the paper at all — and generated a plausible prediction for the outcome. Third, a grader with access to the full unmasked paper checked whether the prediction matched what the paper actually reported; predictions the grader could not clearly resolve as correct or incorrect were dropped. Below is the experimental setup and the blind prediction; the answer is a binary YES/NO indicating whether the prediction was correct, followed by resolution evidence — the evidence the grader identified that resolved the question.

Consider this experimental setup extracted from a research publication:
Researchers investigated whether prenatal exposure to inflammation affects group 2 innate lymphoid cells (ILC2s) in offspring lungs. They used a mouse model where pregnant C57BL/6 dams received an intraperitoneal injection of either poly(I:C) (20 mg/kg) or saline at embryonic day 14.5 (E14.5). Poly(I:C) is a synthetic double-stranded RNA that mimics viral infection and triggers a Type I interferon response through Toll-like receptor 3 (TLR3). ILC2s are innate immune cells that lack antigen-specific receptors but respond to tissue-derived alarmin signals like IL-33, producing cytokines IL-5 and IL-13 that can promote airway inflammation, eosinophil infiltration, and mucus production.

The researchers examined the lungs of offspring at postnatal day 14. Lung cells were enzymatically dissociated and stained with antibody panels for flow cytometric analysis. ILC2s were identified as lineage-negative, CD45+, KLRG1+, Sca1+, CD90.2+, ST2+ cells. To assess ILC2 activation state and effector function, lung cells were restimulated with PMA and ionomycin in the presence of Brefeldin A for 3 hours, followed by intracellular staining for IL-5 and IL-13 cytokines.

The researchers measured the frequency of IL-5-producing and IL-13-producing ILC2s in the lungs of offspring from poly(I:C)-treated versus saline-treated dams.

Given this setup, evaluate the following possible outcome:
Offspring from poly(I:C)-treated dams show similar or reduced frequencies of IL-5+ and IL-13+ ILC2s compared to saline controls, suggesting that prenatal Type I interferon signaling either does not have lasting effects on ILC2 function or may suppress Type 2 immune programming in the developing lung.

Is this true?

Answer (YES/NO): NO